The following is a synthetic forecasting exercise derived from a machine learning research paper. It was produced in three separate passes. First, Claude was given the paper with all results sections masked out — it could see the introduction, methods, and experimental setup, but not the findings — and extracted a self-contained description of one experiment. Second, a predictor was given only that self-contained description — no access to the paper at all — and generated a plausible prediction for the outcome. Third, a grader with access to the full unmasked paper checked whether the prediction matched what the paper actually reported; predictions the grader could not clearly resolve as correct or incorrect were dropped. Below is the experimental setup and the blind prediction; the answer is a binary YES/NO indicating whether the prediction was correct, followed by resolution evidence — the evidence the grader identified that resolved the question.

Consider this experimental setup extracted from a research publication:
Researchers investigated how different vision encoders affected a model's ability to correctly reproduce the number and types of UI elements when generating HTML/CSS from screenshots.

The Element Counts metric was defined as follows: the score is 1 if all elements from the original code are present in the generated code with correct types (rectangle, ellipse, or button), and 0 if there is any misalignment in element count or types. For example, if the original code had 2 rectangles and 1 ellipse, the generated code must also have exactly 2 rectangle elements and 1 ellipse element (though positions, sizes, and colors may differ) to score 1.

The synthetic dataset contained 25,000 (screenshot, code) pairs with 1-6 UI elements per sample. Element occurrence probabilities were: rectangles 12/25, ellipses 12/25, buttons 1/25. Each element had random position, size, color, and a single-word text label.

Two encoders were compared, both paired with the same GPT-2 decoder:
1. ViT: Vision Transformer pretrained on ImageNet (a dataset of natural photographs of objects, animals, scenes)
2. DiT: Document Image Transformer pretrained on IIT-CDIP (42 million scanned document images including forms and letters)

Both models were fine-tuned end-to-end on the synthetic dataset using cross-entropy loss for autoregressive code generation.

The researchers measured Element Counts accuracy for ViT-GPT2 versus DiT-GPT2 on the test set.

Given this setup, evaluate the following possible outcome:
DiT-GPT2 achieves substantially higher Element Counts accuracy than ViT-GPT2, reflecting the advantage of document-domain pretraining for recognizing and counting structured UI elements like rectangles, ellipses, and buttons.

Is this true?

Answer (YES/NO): NO